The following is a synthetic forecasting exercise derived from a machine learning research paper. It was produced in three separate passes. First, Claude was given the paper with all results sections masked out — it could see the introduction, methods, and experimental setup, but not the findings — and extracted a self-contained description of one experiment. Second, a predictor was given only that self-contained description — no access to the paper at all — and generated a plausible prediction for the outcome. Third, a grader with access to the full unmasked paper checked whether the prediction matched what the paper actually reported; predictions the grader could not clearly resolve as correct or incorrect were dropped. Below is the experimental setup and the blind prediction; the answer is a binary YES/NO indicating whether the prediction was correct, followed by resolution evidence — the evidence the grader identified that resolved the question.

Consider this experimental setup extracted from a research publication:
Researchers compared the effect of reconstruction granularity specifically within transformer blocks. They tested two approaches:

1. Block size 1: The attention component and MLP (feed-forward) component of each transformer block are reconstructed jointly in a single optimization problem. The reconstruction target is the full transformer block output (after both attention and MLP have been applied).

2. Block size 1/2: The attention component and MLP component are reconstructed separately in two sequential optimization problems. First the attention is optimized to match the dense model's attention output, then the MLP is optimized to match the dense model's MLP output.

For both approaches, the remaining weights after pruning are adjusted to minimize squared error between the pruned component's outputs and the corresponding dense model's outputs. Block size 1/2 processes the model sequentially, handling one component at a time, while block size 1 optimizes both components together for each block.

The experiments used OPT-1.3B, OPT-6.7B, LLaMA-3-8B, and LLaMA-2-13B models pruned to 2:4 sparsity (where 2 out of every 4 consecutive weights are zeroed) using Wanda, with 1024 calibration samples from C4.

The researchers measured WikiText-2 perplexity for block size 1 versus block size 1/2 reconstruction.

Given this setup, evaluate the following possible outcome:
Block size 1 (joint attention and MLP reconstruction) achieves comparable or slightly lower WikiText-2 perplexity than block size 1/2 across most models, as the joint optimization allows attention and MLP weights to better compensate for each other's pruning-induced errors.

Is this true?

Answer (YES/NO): NO